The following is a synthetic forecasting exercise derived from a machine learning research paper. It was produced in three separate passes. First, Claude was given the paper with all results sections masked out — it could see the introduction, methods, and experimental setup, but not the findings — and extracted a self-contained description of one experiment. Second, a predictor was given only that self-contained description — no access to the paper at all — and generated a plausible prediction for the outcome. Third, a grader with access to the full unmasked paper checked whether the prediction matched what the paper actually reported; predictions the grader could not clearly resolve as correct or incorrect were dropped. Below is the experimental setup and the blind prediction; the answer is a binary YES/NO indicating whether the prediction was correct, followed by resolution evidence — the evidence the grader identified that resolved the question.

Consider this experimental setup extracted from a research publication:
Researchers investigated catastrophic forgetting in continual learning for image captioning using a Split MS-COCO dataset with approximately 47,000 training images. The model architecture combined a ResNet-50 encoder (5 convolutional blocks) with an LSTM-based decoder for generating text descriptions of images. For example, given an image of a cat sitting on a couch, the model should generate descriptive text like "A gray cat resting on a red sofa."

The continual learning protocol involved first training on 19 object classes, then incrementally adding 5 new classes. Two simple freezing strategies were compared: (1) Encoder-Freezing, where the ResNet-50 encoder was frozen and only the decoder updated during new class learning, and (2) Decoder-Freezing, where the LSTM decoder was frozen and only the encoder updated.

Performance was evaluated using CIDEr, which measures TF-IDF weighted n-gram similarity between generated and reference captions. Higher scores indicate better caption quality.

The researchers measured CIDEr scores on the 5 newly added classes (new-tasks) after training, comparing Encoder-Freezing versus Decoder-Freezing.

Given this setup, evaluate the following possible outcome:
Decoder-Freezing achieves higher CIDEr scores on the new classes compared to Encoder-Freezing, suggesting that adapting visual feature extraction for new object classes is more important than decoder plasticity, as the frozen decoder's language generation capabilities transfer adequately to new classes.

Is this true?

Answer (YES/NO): NO